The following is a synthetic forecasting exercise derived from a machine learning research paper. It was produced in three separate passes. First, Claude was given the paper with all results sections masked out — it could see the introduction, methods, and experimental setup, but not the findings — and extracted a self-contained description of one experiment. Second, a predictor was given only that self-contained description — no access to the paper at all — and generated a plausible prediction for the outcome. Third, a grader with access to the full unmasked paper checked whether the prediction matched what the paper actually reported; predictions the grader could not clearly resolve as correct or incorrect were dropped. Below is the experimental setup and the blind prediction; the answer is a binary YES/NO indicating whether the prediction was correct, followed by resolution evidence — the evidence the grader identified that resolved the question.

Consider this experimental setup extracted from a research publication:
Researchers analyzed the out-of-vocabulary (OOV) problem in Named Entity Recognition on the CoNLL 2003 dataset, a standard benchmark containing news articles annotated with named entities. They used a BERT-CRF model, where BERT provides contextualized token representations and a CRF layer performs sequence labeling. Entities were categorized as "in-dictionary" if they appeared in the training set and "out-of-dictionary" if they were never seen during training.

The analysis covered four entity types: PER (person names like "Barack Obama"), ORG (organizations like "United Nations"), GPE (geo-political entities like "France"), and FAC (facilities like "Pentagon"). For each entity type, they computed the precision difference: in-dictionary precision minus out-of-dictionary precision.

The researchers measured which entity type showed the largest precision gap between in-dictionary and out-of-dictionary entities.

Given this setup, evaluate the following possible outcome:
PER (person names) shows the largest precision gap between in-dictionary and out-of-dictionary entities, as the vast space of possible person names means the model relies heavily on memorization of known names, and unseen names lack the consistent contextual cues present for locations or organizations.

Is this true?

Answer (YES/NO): YES